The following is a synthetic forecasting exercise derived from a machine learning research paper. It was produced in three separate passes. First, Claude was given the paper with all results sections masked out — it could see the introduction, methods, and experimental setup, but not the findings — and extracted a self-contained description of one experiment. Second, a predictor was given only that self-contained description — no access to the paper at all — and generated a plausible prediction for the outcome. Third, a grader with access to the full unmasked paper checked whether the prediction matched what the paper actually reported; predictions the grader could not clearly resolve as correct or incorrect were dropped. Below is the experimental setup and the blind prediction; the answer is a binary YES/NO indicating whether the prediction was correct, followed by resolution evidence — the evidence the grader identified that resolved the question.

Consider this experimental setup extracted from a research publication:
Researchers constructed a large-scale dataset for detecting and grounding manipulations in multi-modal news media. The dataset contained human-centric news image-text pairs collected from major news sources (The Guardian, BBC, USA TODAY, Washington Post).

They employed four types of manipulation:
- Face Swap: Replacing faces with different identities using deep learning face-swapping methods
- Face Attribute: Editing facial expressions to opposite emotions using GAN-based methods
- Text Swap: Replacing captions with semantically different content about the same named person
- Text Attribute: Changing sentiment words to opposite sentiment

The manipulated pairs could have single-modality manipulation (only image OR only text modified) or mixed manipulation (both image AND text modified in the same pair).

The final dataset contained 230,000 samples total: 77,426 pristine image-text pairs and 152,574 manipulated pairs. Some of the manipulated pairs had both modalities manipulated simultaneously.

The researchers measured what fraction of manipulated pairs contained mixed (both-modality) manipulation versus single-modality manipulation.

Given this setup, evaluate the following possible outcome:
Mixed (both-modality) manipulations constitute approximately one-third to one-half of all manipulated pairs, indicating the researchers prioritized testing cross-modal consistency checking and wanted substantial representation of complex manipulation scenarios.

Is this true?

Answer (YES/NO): NO